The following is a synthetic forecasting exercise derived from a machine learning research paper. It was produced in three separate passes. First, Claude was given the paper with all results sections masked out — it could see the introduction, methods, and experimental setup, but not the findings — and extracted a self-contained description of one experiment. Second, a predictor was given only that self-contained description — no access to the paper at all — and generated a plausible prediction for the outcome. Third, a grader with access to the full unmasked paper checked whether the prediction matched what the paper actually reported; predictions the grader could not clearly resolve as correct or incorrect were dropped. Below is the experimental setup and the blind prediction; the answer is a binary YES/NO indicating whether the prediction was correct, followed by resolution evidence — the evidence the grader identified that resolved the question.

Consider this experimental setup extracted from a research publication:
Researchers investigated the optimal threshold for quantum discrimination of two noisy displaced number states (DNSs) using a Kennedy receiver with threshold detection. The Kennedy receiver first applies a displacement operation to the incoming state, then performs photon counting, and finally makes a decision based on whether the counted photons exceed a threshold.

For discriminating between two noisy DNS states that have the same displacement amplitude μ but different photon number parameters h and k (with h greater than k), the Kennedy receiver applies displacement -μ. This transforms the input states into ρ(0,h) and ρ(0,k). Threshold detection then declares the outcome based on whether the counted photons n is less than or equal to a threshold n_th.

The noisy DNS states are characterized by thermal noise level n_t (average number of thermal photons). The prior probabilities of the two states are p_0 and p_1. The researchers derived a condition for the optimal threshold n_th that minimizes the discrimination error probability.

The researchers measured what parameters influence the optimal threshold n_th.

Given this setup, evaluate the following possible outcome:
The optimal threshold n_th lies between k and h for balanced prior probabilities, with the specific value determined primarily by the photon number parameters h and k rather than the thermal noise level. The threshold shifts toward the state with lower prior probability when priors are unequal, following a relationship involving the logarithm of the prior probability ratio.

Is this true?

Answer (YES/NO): NO